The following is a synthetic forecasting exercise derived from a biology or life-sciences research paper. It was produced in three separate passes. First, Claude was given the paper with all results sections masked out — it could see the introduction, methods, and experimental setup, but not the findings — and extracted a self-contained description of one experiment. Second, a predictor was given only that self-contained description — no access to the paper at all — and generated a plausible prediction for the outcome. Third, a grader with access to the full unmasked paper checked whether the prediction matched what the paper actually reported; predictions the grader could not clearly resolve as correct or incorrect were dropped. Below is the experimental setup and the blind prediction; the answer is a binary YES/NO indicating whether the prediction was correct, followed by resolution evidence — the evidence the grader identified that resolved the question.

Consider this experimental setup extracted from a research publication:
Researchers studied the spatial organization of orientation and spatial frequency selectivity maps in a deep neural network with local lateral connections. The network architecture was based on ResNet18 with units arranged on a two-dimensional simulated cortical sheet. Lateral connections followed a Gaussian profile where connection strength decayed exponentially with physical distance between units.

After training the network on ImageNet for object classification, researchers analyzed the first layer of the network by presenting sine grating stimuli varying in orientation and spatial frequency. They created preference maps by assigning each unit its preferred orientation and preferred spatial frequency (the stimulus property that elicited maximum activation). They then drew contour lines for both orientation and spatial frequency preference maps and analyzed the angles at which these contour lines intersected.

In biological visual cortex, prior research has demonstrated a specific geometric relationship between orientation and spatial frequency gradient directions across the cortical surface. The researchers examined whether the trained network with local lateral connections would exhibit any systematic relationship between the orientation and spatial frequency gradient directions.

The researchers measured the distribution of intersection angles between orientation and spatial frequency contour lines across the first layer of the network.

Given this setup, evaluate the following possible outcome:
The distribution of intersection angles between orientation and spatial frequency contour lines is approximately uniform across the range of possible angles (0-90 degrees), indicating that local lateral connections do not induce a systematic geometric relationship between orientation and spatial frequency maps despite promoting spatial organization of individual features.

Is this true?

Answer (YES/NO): NO